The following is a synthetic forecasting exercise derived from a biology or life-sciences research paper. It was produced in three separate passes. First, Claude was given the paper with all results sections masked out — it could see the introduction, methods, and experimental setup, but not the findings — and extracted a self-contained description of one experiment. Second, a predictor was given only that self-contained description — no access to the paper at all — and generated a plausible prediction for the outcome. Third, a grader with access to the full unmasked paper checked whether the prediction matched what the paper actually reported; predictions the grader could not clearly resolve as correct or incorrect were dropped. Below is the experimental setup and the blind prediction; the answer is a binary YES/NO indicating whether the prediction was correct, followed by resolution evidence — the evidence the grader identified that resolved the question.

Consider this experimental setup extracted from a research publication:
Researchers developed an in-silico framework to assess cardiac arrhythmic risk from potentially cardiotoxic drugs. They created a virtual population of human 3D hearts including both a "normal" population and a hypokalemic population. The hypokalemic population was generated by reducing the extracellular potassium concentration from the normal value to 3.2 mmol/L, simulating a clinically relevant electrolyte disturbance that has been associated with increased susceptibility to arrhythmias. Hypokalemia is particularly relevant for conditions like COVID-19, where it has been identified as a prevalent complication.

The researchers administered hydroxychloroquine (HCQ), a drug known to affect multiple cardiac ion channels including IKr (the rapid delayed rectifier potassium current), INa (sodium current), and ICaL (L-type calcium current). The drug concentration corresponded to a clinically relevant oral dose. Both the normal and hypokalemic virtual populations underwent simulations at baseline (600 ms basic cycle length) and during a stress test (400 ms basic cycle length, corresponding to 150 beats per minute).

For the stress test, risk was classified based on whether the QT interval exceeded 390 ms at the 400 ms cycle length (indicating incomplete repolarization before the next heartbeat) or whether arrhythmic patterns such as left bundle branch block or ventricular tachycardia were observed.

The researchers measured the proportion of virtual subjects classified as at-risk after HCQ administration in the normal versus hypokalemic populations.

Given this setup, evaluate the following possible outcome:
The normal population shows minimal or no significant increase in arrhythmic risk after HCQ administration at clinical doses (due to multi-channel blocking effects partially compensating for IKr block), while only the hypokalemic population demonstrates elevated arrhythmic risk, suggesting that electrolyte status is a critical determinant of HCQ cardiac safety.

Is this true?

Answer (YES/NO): NO